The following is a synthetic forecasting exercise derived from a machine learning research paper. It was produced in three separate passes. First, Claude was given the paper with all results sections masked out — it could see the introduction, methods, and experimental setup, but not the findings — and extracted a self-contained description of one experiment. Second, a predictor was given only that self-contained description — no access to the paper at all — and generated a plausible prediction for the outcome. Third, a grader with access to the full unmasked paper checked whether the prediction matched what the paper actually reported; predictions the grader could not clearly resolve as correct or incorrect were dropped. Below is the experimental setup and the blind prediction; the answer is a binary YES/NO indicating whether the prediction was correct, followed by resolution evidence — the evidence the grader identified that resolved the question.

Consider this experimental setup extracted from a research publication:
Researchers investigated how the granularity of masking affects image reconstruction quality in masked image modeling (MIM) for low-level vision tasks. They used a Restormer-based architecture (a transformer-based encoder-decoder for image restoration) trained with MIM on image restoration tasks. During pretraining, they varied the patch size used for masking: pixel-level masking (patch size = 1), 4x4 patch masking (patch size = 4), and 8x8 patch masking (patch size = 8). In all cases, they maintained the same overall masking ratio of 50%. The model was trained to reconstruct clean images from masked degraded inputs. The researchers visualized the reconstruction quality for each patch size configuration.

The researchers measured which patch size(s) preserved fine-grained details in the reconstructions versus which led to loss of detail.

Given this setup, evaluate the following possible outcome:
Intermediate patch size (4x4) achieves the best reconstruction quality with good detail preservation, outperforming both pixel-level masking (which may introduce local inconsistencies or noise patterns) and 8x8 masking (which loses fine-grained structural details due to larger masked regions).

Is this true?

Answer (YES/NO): NO